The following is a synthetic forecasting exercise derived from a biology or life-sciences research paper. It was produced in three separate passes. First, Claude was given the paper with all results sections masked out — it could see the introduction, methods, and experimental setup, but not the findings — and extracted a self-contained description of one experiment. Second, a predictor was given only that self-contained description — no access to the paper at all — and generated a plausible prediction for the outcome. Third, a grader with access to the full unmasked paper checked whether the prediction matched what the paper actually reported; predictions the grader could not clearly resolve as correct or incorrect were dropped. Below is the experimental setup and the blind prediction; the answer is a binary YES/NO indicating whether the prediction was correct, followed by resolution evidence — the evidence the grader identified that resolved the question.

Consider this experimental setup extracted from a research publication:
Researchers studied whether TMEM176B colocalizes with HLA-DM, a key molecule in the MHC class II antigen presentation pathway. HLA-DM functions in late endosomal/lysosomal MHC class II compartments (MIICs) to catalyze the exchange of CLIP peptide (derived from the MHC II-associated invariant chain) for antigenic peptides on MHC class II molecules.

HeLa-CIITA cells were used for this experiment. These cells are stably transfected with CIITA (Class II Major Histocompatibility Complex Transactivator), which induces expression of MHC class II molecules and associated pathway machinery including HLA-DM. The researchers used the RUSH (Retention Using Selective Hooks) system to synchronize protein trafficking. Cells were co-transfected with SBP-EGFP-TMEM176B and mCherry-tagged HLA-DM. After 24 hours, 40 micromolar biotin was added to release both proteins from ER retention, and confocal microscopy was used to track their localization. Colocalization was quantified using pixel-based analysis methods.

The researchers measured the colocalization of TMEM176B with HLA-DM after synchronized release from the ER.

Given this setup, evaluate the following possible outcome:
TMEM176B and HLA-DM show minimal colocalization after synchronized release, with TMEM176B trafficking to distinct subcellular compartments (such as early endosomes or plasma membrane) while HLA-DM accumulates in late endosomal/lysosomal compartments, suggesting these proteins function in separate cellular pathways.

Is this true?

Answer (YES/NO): NO